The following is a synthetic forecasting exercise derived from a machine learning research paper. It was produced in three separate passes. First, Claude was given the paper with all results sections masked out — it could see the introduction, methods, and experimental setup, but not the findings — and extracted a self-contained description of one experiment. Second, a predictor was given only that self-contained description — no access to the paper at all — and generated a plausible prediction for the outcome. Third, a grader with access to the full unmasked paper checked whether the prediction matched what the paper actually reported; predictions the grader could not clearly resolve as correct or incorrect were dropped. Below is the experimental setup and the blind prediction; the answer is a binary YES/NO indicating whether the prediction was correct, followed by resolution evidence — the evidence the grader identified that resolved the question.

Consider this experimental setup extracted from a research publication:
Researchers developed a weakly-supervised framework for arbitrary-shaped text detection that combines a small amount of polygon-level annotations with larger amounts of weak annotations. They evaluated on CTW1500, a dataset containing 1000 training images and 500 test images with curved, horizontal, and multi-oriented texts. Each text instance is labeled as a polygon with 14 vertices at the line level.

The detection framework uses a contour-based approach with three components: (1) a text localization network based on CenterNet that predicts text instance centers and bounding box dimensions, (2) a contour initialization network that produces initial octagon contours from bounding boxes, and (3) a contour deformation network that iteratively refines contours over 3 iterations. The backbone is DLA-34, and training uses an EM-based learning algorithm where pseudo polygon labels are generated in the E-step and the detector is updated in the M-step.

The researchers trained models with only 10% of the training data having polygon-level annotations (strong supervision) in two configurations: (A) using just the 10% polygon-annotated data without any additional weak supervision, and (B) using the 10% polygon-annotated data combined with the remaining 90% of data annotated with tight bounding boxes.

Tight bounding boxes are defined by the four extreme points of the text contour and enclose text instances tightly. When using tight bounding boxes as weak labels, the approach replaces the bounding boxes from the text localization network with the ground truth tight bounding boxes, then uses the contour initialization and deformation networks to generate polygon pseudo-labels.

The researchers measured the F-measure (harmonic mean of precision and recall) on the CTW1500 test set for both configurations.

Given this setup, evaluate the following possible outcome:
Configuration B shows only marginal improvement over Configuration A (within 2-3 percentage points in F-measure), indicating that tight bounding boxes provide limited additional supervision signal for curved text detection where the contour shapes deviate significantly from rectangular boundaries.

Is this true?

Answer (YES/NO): NO